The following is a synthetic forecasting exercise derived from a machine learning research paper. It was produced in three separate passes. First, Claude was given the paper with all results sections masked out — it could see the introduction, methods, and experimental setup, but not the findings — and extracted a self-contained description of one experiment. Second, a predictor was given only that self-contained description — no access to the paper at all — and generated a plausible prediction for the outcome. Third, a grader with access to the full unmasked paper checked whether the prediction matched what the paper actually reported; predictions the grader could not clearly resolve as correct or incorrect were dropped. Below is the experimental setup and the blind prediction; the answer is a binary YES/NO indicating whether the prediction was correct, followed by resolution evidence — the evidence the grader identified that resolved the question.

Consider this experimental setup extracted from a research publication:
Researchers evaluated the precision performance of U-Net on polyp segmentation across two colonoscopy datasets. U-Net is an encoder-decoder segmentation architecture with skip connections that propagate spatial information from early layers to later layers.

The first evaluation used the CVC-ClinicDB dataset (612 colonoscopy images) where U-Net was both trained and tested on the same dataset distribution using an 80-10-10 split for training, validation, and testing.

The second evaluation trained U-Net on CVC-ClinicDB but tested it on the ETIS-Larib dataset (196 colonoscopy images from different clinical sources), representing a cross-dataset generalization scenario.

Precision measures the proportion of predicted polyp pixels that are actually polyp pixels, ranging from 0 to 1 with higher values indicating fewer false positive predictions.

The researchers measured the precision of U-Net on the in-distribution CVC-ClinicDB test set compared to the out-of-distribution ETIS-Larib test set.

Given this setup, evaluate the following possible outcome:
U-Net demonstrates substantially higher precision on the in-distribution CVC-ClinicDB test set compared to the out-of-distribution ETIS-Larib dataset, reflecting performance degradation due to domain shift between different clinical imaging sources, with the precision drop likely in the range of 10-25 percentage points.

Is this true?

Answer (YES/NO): NO